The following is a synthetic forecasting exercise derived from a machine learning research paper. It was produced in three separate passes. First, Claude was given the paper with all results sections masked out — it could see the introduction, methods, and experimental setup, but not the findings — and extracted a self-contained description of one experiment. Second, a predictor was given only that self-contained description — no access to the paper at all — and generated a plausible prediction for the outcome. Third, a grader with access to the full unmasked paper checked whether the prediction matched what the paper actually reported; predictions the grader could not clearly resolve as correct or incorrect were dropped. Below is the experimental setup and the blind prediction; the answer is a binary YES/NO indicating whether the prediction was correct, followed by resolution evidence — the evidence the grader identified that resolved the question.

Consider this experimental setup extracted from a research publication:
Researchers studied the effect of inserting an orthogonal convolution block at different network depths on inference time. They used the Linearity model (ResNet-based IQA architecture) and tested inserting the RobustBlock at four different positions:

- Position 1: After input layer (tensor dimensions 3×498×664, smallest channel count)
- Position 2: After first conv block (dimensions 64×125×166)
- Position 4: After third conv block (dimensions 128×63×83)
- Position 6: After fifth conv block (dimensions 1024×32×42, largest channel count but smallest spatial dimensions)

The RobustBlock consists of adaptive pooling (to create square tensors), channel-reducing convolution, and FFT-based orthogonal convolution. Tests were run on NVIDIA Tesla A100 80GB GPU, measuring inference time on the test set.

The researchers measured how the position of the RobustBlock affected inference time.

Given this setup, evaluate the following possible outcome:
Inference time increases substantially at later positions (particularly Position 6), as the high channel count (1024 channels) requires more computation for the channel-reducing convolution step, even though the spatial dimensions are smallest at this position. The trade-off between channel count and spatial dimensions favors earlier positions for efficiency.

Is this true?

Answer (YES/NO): NO